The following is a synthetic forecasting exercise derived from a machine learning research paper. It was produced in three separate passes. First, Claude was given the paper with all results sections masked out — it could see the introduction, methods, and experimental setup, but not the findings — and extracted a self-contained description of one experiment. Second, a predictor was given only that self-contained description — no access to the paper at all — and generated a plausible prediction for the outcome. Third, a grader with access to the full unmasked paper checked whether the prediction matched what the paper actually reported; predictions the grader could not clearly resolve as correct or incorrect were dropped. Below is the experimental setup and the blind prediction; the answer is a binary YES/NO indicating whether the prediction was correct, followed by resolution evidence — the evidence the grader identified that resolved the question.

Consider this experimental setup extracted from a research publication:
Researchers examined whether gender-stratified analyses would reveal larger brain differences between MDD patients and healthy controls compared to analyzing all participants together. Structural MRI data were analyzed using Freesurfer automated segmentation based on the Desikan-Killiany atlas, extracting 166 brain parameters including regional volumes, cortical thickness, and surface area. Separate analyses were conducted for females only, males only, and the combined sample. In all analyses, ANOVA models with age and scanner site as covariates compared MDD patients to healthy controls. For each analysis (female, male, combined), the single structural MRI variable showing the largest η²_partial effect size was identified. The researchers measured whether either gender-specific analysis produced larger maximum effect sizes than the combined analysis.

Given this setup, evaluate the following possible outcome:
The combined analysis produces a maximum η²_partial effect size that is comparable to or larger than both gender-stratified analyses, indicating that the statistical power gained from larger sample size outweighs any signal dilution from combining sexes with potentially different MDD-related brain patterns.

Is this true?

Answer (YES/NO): YES